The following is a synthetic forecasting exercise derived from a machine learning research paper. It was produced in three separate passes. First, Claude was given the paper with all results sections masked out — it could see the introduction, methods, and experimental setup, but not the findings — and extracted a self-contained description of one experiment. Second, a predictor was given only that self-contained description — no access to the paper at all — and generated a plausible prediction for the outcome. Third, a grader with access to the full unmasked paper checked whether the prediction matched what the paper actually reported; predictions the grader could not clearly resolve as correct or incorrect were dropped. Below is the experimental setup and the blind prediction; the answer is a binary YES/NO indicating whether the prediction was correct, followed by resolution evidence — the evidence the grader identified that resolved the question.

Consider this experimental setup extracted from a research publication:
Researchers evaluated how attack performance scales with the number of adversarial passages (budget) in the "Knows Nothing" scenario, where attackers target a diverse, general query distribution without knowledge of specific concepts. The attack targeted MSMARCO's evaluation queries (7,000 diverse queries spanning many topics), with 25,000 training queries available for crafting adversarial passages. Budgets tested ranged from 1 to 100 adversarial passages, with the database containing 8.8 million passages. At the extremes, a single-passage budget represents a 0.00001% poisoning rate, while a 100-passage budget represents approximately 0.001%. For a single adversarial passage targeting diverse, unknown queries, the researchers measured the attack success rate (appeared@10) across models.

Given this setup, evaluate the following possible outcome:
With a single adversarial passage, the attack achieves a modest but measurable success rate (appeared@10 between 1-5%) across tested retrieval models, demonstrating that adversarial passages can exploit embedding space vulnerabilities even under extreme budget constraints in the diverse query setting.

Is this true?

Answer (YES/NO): NO